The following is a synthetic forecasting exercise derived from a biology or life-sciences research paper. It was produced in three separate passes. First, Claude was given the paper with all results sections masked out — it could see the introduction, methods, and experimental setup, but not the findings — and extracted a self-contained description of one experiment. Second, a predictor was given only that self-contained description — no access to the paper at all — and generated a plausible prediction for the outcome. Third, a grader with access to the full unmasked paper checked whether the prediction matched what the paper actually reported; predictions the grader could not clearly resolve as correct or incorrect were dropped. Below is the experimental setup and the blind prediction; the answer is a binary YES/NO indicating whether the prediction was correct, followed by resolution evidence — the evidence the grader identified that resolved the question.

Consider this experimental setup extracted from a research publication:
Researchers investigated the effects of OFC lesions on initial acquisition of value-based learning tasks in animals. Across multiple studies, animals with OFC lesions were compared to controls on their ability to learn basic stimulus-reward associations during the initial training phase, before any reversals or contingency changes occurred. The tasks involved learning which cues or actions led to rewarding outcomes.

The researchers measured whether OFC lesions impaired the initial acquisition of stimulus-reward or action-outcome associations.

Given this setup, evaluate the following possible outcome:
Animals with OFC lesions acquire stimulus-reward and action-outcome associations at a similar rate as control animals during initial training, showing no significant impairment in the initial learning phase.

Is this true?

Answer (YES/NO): YES